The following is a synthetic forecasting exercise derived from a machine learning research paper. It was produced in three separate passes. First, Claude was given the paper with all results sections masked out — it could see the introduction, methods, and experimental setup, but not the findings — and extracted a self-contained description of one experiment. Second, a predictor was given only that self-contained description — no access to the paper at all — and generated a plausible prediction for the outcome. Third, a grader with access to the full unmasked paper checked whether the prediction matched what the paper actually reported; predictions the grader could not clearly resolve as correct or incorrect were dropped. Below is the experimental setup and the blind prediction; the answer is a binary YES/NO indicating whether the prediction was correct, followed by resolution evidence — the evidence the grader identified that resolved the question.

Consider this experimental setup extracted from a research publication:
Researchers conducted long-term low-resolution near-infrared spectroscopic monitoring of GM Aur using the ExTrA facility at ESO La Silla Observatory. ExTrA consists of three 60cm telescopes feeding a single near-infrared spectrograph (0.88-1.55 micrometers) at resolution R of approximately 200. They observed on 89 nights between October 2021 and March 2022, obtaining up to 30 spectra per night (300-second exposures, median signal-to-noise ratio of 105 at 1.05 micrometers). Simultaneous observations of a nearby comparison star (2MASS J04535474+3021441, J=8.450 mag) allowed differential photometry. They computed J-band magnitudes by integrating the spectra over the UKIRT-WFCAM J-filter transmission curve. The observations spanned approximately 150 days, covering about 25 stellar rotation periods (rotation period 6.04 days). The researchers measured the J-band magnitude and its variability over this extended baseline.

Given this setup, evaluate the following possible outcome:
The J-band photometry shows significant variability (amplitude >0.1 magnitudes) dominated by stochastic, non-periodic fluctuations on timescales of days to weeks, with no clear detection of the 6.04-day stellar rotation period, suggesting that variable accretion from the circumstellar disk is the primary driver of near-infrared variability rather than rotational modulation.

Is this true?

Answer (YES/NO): NO